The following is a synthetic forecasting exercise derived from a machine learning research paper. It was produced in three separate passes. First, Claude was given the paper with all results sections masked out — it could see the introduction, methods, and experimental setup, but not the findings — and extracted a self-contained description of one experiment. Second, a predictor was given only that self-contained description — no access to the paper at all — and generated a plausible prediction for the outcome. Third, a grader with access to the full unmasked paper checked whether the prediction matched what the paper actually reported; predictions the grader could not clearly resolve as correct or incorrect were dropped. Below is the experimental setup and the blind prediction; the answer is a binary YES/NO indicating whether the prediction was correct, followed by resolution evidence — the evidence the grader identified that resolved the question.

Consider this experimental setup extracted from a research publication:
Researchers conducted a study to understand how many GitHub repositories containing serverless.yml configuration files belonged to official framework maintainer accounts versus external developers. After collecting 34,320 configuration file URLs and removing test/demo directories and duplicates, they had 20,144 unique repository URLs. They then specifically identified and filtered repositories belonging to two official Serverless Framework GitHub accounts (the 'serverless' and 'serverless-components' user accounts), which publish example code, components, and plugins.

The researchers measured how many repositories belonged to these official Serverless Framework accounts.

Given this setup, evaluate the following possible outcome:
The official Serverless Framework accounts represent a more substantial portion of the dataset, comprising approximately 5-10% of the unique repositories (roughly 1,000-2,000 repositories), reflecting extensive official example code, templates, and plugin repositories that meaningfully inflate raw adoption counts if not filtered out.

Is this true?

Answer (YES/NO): NO